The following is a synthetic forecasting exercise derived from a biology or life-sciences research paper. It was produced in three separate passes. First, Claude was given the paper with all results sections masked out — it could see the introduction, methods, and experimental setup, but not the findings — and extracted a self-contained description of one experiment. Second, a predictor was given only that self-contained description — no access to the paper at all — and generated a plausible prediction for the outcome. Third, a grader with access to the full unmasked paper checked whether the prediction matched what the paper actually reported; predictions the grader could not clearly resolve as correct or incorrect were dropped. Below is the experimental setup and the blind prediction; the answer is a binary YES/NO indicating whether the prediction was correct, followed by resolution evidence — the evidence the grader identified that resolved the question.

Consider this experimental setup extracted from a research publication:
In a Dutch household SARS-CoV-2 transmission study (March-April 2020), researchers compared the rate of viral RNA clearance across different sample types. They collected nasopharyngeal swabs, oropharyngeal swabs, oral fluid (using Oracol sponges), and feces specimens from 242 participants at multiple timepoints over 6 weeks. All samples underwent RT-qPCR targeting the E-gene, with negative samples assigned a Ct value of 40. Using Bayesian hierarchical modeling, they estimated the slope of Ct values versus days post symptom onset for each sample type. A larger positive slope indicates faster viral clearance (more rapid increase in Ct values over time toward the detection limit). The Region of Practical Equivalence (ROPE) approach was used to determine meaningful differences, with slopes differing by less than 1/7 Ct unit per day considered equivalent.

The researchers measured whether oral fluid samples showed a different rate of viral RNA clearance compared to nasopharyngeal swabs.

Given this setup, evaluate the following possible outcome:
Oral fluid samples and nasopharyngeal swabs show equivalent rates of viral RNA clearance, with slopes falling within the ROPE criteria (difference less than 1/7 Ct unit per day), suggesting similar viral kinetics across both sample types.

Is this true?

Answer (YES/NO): NO